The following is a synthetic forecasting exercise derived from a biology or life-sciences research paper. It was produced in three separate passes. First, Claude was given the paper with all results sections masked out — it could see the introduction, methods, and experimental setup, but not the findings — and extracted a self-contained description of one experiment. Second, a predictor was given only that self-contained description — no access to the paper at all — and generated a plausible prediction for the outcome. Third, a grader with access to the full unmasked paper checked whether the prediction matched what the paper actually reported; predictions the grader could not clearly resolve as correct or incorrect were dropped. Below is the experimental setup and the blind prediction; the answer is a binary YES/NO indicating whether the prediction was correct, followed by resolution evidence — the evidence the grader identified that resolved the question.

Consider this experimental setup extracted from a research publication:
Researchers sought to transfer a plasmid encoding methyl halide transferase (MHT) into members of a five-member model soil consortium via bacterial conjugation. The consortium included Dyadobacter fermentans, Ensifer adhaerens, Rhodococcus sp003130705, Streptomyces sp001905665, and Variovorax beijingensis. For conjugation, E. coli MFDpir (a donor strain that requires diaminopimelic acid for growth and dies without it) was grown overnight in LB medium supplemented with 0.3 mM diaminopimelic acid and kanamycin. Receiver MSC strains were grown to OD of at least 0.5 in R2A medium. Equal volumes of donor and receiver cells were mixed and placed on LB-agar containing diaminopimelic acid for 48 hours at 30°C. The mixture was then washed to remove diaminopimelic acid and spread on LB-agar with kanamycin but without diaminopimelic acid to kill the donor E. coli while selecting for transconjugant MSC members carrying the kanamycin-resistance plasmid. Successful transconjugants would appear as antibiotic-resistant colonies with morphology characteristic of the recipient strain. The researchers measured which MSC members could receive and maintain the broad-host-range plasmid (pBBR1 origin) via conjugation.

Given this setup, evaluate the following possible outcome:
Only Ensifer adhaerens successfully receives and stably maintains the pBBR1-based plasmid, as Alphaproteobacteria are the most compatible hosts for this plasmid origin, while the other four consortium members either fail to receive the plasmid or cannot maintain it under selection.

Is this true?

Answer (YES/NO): NO